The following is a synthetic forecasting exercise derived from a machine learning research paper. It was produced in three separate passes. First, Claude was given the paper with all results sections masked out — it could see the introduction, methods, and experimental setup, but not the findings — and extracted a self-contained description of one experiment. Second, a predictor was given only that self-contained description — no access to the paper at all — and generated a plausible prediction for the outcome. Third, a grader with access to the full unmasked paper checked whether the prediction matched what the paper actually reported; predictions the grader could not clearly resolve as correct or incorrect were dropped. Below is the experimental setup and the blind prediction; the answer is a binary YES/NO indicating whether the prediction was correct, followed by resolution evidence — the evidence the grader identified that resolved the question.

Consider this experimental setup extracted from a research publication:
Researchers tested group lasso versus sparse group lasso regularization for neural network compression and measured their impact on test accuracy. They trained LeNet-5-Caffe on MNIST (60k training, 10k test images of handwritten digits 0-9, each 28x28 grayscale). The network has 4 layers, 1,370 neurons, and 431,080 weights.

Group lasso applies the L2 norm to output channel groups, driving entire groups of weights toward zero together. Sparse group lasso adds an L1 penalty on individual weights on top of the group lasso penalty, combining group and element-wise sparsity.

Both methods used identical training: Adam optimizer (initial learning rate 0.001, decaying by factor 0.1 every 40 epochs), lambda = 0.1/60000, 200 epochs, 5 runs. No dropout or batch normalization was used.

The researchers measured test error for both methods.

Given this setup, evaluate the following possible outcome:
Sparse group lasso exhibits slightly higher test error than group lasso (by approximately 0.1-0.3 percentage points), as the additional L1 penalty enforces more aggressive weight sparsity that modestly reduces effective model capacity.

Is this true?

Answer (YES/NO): NO